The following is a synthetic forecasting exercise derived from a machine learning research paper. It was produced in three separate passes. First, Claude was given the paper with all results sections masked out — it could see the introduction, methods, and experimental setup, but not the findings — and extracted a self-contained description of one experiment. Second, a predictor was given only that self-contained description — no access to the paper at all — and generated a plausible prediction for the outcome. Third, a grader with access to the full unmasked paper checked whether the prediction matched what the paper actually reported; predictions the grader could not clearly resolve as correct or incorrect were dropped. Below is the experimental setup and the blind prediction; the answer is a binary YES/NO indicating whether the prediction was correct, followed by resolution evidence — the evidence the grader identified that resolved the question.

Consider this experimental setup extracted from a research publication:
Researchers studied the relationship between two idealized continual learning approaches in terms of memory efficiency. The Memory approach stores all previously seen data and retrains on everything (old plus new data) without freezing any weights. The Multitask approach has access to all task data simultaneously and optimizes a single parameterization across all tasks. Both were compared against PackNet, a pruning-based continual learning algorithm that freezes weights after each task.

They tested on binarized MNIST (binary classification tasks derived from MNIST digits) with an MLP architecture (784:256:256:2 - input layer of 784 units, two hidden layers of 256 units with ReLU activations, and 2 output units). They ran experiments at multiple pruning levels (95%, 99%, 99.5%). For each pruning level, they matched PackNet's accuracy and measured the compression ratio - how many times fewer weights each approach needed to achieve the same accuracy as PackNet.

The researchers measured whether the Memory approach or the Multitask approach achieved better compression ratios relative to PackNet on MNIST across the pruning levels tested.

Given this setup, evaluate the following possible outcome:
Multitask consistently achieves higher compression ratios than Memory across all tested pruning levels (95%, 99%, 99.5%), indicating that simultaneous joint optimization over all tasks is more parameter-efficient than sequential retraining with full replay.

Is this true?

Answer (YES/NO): YES